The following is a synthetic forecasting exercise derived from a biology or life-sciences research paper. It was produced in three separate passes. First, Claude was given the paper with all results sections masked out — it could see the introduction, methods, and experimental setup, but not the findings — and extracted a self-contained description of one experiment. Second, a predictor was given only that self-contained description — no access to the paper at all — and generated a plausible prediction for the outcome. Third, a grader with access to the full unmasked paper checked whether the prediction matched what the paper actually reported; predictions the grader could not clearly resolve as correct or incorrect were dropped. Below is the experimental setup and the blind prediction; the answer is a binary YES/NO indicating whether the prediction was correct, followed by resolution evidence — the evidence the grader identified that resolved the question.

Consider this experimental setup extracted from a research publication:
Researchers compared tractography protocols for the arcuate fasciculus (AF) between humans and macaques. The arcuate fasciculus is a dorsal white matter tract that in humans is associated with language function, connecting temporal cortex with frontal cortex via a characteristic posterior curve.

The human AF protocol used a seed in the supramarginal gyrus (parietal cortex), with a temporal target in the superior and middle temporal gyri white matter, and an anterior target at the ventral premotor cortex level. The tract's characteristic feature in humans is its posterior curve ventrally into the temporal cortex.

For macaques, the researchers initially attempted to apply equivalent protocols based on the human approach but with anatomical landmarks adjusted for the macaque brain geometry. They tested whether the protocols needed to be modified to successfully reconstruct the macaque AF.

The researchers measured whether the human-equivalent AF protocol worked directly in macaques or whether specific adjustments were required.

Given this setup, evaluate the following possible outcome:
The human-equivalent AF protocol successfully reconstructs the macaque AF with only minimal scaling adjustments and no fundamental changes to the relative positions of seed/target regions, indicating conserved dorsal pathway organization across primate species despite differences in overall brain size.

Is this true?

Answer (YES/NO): NO